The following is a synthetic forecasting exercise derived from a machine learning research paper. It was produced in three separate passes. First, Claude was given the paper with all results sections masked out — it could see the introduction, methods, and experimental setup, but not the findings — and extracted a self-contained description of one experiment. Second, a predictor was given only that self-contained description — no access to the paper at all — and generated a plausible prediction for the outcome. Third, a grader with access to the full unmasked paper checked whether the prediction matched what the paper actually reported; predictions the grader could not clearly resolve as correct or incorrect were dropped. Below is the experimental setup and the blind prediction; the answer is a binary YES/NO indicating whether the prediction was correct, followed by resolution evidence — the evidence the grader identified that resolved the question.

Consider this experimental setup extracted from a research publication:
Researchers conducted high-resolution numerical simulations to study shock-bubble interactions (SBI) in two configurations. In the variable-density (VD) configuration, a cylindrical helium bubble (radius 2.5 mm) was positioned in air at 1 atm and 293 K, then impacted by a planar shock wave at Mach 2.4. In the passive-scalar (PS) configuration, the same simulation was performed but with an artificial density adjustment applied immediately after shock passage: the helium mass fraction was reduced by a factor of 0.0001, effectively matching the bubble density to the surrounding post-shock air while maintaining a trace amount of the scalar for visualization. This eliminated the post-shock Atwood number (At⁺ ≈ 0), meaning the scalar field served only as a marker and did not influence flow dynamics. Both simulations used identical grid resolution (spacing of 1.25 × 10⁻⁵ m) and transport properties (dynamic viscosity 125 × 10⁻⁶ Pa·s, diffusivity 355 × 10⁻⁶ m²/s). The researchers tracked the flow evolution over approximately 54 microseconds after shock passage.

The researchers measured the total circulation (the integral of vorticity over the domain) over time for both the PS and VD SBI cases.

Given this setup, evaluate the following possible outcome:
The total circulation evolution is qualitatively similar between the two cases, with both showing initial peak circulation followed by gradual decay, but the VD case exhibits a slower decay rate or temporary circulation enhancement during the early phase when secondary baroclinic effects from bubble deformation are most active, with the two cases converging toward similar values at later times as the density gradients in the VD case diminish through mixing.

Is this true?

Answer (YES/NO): NO